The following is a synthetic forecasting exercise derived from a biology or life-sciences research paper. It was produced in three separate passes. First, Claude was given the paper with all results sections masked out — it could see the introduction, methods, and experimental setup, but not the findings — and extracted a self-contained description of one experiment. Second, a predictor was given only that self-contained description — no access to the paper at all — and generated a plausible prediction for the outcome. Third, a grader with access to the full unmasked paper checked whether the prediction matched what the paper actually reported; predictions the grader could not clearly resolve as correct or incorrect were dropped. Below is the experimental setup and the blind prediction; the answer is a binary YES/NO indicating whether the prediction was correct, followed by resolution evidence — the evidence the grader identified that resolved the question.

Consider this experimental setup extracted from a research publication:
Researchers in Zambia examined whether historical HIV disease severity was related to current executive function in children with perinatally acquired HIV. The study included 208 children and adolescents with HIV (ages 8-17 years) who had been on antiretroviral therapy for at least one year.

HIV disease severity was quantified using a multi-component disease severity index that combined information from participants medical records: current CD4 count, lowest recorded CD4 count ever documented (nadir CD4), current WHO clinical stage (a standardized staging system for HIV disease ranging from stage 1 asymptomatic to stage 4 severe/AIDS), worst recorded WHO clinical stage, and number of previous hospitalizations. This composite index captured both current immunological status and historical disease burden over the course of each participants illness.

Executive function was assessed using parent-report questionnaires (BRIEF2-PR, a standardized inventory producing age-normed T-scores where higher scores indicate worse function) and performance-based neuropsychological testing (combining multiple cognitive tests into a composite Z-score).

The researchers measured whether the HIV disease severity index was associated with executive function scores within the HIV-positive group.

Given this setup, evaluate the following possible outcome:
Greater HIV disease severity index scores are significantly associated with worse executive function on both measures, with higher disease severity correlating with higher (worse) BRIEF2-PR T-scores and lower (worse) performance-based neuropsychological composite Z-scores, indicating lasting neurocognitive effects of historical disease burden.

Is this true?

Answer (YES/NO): YES